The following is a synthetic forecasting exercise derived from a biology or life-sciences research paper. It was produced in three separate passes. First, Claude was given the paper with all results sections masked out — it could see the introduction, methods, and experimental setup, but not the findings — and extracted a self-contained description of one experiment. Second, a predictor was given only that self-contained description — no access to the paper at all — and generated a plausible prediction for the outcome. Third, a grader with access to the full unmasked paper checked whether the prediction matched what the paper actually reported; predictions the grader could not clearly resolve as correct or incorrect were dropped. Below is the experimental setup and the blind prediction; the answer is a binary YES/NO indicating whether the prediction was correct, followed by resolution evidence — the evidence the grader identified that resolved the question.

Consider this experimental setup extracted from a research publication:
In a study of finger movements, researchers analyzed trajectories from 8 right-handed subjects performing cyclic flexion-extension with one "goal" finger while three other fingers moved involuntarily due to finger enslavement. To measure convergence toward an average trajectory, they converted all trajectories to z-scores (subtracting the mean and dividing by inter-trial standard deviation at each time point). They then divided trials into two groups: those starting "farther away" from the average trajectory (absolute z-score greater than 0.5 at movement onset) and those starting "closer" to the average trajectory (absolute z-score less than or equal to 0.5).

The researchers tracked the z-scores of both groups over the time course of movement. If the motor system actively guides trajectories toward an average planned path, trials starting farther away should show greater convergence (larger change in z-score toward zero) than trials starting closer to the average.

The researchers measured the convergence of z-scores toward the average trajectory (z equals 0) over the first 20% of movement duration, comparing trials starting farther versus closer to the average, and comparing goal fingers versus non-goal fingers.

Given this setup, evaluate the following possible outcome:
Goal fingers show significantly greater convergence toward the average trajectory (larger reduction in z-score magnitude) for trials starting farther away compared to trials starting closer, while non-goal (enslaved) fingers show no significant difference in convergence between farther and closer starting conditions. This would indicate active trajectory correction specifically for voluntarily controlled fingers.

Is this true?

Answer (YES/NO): NO